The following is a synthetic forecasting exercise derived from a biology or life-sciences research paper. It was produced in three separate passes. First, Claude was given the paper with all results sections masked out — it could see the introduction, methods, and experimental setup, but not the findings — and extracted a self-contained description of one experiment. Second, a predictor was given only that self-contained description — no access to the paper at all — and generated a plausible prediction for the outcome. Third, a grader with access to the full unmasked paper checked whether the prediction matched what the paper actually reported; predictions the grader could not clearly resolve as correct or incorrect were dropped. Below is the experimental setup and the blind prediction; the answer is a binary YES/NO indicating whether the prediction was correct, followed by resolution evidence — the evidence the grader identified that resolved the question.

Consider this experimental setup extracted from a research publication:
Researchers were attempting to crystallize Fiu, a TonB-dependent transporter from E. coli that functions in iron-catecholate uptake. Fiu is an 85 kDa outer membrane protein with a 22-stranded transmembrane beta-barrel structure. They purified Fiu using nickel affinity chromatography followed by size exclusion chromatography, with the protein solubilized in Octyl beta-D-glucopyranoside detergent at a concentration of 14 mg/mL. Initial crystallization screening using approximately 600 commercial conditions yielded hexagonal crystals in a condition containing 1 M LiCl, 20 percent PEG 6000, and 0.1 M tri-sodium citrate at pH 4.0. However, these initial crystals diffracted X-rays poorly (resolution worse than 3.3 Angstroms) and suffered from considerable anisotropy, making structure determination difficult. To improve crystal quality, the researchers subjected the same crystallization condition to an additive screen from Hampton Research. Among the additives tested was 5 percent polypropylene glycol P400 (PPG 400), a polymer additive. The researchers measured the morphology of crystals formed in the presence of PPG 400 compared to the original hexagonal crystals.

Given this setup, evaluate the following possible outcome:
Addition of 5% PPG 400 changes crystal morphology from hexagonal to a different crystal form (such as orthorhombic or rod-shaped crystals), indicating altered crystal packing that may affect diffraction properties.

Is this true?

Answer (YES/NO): YES